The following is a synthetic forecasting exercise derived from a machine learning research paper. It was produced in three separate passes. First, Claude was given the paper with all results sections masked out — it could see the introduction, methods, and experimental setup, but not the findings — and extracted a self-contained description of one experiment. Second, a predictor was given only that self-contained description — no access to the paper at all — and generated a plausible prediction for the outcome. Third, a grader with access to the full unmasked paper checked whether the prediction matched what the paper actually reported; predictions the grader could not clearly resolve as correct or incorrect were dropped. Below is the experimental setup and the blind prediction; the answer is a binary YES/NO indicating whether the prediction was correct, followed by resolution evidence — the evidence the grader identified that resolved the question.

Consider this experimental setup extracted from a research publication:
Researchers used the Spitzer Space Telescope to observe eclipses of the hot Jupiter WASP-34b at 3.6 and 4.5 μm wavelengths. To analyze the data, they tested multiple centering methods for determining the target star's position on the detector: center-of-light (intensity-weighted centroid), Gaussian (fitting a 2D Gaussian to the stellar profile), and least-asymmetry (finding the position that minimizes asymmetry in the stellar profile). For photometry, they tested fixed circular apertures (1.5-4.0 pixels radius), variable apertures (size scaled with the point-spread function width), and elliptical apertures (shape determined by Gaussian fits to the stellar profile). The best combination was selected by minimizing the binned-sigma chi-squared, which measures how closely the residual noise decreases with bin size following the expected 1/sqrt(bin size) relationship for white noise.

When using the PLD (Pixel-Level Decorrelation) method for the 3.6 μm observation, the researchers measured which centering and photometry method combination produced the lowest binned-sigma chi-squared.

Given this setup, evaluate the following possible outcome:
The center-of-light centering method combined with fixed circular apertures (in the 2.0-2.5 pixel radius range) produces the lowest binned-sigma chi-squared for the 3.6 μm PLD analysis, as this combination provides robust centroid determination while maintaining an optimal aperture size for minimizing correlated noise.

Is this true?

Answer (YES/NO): YES